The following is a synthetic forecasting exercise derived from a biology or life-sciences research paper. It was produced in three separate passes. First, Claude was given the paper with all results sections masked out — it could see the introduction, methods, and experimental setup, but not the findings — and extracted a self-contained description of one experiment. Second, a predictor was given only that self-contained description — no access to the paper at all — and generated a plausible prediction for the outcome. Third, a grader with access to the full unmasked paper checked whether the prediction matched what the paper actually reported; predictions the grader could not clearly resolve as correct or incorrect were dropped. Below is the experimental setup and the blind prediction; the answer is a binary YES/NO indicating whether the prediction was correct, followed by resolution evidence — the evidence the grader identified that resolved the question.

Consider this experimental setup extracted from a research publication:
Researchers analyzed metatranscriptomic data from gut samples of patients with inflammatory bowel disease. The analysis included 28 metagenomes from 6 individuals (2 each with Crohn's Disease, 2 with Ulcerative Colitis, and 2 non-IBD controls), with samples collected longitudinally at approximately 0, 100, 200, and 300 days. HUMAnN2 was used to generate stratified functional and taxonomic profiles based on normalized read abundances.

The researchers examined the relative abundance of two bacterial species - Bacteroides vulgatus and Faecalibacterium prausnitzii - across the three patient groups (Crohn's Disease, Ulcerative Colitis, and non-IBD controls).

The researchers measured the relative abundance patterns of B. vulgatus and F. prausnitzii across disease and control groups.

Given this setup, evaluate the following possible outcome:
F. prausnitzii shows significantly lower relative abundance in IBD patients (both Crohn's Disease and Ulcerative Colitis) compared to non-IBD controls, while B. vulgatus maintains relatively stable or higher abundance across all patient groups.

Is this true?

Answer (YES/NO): NO